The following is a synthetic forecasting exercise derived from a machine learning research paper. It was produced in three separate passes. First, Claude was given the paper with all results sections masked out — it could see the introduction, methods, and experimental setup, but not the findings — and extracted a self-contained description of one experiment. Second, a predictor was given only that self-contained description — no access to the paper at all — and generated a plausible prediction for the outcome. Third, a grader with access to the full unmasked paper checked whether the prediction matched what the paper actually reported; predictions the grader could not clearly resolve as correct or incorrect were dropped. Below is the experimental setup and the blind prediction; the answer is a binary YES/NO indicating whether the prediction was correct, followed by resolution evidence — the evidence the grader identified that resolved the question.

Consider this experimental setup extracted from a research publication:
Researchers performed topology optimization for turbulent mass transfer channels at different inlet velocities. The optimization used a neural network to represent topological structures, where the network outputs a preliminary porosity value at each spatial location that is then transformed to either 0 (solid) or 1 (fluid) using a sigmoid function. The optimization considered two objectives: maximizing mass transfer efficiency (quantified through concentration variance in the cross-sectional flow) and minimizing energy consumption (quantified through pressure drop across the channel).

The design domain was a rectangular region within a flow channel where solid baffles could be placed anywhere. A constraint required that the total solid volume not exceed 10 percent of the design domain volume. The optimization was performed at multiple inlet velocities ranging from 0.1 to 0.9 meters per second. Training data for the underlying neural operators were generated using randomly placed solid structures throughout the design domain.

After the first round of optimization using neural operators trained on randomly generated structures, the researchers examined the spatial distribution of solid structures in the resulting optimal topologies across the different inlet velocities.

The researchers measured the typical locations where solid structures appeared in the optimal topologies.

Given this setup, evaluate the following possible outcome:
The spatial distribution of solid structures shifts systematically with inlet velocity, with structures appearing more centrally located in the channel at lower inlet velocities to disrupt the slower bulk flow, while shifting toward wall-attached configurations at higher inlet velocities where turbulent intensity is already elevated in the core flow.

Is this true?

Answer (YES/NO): NO